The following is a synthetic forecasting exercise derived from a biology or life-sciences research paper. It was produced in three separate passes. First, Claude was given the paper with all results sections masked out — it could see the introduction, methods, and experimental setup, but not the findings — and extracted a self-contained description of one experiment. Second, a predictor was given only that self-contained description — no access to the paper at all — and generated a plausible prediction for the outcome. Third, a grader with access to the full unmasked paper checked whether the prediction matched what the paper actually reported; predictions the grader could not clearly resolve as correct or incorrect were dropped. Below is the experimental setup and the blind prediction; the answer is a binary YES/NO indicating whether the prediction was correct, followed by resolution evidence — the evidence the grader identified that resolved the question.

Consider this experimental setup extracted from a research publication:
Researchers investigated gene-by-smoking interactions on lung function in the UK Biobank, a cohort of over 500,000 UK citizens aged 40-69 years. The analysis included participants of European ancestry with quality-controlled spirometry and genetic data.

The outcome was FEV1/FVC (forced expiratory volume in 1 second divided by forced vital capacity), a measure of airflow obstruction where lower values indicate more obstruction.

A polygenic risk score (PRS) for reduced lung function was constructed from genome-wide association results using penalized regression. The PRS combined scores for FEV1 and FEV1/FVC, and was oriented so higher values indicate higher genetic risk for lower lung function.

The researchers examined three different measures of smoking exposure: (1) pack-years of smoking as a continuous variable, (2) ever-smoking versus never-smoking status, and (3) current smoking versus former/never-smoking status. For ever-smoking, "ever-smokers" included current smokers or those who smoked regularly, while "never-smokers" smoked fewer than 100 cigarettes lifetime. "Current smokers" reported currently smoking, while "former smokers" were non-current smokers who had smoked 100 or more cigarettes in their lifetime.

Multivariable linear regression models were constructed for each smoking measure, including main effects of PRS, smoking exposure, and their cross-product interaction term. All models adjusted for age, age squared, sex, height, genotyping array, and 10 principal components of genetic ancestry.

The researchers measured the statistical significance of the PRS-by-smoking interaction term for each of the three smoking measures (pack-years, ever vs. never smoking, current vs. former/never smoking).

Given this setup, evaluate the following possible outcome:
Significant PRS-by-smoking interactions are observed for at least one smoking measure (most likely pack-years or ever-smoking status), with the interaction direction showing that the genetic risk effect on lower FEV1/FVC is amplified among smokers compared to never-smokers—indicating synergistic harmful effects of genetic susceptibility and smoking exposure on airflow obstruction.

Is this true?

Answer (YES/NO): YES